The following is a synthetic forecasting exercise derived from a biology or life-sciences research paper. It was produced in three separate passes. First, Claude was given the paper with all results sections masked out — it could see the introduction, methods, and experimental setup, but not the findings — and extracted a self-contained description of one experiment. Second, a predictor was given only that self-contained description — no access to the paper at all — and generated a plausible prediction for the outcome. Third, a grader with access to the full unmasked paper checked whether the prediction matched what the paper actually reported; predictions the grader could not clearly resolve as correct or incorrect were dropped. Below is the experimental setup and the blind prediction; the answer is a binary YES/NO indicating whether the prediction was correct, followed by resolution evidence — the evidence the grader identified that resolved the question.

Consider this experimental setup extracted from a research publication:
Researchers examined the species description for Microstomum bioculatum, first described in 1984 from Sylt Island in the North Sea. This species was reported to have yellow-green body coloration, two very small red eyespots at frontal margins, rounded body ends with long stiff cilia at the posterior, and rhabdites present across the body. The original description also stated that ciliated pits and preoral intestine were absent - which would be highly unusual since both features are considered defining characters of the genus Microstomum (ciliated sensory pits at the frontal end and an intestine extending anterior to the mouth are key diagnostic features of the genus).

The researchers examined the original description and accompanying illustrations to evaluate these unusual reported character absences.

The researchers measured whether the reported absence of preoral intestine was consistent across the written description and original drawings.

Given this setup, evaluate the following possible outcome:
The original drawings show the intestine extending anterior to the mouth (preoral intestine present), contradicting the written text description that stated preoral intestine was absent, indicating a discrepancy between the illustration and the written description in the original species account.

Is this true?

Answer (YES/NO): YES